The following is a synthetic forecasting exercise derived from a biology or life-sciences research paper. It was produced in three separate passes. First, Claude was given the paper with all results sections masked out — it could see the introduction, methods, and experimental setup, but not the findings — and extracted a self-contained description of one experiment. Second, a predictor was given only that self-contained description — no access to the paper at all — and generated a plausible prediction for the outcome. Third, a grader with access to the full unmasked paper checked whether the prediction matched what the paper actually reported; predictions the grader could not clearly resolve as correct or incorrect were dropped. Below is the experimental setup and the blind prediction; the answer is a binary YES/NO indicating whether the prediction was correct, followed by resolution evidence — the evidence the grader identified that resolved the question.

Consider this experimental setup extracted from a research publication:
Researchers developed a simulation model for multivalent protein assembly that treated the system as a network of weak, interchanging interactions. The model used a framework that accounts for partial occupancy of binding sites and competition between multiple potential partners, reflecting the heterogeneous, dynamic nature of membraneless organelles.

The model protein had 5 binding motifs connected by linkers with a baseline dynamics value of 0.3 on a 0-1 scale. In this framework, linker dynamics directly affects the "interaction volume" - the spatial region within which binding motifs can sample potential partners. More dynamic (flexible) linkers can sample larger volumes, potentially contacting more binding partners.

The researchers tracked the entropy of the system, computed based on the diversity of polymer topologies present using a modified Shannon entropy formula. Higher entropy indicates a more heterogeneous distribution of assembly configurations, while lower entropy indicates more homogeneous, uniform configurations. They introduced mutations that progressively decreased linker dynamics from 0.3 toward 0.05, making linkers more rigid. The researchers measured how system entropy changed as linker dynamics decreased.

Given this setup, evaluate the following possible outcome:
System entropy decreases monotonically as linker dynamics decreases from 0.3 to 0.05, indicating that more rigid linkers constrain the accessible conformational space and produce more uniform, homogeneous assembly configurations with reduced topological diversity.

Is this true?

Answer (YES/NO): YES